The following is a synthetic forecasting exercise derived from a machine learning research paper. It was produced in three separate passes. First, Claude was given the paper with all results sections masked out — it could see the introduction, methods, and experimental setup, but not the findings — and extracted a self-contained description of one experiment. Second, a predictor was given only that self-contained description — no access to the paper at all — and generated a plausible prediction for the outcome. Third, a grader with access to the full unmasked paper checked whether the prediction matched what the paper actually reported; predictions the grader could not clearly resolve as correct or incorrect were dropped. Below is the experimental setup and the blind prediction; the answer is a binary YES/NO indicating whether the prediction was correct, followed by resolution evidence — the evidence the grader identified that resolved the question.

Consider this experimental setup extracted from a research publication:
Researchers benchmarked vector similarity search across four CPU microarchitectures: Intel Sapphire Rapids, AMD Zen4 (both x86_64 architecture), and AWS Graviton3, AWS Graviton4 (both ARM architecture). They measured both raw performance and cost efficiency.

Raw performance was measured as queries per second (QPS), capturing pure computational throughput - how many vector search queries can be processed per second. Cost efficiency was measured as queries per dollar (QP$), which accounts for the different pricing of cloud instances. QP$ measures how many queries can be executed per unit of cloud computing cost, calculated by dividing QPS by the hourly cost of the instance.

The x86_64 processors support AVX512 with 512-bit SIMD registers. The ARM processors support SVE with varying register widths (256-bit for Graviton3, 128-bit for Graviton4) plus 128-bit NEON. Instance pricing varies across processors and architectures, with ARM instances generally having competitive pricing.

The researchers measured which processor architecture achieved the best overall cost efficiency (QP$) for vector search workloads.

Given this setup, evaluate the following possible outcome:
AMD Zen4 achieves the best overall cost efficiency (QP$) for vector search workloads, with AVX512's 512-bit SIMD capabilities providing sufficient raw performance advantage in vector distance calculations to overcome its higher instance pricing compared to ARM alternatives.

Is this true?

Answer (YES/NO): NO